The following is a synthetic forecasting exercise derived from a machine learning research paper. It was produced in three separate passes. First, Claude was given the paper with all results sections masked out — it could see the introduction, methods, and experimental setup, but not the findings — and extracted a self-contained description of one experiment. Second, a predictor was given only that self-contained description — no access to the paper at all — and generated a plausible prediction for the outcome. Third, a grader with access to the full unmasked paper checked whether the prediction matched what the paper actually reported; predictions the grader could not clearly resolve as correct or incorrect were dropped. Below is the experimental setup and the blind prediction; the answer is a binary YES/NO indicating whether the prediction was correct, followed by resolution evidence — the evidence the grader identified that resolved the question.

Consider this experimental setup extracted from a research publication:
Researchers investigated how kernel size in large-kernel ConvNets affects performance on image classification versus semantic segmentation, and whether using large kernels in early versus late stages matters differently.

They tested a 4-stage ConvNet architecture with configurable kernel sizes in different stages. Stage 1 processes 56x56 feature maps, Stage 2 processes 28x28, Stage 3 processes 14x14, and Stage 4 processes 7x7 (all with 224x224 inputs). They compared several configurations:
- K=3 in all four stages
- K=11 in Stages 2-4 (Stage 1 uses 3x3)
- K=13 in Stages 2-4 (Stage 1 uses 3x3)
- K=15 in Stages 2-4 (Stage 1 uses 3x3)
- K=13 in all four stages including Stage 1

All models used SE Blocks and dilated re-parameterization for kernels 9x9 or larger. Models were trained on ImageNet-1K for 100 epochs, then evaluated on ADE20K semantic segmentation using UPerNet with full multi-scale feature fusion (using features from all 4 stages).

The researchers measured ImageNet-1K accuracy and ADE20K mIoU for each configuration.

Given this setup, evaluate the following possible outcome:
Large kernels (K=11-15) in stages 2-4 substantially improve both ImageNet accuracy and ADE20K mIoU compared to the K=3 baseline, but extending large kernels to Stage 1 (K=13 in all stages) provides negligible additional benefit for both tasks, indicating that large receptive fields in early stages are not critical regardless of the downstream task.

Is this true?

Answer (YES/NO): NO